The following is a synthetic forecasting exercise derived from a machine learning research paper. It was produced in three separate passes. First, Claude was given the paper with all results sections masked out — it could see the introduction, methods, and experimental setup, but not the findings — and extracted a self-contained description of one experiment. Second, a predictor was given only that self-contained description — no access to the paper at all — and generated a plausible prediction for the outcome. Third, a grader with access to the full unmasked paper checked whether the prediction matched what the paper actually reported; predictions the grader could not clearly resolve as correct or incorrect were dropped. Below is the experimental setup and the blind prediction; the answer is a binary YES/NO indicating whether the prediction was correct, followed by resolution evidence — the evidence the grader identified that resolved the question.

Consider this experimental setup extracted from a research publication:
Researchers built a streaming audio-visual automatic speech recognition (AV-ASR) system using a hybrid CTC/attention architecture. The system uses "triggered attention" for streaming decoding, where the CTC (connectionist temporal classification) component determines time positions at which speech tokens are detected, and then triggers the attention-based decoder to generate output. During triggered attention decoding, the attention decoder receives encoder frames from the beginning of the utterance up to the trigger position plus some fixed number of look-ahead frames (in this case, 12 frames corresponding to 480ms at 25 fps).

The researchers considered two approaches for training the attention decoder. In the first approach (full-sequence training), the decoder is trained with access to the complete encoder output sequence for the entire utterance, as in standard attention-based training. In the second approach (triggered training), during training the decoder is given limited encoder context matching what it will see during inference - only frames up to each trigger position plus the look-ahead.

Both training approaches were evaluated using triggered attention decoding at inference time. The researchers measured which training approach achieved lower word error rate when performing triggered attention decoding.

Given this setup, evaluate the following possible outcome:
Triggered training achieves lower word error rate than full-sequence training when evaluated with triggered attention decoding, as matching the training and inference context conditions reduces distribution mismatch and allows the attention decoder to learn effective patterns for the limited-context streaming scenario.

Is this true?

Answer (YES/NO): NO